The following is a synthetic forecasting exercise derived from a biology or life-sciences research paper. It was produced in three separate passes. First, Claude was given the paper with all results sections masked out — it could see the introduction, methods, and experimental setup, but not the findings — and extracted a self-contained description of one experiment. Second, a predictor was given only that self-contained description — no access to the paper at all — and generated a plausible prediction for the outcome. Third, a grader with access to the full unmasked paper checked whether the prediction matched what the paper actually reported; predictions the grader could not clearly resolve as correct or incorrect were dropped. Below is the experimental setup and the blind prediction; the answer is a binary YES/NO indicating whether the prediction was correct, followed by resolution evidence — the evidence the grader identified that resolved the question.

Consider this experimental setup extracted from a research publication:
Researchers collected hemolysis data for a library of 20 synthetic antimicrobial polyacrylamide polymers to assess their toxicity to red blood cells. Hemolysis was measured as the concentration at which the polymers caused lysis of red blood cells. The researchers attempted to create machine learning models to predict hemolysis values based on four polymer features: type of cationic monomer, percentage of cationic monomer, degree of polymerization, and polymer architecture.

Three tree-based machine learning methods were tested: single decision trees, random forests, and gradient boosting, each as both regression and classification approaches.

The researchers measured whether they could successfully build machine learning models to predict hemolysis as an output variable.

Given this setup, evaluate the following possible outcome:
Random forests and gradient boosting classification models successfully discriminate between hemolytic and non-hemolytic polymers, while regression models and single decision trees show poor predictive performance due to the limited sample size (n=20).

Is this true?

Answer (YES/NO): NO